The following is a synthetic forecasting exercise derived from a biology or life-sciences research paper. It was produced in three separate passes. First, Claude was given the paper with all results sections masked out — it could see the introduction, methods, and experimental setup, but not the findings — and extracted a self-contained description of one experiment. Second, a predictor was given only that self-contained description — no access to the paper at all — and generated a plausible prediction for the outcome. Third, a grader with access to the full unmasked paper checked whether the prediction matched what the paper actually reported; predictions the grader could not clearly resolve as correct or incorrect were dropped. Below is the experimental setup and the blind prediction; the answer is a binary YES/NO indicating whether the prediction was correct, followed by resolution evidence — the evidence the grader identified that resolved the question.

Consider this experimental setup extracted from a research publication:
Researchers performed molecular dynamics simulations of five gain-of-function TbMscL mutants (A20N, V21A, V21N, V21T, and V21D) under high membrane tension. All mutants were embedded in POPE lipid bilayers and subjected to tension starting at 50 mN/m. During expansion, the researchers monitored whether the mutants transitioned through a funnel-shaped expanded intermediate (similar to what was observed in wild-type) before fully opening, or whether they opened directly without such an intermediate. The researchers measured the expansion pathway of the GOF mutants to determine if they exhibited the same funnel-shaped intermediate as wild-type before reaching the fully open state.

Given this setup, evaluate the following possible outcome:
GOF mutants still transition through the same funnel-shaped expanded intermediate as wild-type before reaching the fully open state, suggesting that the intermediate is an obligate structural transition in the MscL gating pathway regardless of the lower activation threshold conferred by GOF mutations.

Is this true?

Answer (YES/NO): NO